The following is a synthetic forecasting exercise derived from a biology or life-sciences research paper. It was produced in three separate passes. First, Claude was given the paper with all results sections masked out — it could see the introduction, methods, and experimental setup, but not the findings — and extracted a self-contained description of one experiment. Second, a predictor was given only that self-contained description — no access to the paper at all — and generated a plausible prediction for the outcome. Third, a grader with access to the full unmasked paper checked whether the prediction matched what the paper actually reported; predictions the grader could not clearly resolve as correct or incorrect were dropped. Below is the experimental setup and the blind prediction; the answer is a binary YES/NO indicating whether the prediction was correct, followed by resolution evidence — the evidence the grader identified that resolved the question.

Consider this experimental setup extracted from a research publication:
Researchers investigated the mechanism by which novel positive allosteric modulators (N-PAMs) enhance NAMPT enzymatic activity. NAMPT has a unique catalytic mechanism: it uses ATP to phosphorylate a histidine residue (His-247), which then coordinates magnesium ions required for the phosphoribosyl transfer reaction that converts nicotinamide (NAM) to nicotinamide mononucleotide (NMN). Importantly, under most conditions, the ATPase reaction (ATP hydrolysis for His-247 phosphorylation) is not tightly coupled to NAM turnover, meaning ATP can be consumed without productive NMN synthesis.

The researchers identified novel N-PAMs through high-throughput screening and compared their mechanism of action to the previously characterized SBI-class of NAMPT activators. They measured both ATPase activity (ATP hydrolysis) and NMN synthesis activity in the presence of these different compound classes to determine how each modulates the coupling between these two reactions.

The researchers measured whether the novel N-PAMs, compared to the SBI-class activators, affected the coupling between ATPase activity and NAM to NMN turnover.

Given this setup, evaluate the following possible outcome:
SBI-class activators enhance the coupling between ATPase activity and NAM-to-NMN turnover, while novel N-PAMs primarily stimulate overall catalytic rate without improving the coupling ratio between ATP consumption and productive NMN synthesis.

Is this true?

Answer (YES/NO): NO